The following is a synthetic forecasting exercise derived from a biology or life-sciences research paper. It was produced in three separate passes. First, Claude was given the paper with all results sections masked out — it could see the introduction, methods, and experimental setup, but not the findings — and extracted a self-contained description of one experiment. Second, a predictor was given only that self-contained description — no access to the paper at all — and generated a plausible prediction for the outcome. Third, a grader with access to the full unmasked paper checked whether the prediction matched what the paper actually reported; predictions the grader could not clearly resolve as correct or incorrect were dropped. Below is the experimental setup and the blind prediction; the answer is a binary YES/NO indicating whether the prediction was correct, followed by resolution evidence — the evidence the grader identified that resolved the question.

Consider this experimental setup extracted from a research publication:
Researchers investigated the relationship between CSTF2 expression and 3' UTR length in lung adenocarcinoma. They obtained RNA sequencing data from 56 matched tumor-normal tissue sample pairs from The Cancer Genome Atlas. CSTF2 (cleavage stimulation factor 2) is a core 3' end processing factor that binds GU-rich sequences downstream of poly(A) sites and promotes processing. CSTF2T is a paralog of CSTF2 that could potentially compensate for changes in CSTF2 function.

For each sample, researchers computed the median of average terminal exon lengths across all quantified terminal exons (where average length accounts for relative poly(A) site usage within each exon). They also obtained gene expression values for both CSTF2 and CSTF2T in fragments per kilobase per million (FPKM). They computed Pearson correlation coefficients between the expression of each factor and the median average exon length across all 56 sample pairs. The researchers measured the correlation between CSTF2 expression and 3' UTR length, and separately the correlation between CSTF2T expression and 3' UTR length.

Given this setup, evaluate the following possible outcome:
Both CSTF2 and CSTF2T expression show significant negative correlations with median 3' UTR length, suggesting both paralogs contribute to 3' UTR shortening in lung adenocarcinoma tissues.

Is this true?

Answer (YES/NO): NO